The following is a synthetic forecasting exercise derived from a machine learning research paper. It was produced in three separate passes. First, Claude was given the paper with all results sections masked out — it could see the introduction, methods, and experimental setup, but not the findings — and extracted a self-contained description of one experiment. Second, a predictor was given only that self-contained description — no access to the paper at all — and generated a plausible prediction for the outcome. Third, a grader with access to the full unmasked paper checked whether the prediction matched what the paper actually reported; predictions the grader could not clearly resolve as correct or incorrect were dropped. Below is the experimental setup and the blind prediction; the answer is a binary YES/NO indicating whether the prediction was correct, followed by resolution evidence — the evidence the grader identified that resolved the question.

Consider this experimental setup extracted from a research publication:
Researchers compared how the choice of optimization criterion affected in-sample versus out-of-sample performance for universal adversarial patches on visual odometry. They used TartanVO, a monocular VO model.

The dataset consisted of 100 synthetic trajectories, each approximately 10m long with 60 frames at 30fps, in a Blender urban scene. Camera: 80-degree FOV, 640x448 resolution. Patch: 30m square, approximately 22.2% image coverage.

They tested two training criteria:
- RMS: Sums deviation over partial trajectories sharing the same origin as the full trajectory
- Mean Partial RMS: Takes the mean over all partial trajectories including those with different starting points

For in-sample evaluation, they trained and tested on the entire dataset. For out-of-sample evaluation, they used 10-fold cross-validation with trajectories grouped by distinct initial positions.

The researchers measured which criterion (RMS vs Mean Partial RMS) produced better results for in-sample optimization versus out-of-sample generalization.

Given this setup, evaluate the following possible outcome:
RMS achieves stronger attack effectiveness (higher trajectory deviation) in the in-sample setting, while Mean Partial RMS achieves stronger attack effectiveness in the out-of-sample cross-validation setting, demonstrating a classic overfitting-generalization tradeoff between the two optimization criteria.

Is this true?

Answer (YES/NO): YES